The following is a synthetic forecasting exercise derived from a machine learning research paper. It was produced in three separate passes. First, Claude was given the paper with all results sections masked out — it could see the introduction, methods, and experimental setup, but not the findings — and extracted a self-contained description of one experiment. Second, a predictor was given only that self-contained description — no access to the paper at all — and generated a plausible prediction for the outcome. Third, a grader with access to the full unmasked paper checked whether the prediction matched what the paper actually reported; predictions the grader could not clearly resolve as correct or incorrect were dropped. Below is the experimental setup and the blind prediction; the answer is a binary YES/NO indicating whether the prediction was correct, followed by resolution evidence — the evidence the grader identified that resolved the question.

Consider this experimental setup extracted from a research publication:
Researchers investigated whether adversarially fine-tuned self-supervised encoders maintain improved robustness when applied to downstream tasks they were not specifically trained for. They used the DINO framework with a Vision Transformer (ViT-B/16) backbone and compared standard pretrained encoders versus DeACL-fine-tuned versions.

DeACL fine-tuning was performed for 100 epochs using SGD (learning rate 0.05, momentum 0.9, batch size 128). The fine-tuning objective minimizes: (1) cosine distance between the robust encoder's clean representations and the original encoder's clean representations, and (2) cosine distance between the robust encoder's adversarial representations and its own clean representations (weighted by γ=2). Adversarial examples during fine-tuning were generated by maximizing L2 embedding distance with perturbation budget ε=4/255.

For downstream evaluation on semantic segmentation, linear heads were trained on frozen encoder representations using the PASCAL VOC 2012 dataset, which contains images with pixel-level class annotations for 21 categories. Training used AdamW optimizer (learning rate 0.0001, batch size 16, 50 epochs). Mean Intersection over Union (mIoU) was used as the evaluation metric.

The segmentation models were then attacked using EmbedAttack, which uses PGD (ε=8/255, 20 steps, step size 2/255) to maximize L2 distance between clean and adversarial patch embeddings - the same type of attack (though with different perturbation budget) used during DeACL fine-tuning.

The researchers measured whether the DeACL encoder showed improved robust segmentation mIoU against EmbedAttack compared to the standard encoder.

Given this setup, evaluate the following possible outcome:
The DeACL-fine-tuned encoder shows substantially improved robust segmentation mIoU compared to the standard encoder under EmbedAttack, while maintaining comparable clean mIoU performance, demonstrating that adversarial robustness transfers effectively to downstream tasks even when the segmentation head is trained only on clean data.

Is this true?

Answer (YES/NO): NO